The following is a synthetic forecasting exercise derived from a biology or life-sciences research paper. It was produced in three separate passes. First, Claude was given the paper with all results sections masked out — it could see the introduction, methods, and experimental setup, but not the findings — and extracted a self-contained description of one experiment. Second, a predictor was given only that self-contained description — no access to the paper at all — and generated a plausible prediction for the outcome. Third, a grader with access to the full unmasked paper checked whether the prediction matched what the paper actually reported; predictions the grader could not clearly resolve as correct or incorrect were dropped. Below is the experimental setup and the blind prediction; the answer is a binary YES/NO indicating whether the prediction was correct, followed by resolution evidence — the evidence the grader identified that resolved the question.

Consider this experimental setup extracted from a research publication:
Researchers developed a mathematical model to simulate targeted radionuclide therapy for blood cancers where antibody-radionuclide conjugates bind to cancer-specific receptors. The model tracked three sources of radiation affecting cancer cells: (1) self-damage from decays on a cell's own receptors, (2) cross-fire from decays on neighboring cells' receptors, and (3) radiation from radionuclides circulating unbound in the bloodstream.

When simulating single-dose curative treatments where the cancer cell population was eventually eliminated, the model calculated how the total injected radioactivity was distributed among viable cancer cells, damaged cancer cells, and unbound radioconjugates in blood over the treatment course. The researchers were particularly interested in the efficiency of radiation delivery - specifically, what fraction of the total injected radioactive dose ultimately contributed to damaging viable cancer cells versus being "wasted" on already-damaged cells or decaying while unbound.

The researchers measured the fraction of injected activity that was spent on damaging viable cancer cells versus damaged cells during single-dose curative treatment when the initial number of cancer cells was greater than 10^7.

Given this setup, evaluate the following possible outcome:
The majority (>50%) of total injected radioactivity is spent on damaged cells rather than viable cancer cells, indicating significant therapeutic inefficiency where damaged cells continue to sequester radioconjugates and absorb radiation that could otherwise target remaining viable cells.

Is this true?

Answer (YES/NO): YES